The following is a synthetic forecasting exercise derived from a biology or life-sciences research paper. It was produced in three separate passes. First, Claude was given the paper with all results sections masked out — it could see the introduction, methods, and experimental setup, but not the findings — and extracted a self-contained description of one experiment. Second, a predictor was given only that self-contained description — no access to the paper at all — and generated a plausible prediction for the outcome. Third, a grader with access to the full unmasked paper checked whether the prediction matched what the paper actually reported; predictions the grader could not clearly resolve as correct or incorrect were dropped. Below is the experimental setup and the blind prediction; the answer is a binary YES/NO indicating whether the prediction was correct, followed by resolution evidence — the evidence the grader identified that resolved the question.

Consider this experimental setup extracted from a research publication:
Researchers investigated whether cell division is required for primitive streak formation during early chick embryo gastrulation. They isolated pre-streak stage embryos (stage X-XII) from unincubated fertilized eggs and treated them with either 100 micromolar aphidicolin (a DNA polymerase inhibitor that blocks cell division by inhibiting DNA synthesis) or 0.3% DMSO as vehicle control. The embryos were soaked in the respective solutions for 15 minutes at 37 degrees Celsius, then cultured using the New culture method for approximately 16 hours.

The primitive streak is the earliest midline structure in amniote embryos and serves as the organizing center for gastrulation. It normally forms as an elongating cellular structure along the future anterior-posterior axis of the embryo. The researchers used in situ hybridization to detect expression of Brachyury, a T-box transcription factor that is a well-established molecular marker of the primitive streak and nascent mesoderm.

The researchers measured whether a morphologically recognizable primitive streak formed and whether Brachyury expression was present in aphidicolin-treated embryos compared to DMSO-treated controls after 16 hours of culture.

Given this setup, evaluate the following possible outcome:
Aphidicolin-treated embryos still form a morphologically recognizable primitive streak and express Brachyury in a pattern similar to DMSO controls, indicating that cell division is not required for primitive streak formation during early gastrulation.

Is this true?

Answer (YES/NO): NO